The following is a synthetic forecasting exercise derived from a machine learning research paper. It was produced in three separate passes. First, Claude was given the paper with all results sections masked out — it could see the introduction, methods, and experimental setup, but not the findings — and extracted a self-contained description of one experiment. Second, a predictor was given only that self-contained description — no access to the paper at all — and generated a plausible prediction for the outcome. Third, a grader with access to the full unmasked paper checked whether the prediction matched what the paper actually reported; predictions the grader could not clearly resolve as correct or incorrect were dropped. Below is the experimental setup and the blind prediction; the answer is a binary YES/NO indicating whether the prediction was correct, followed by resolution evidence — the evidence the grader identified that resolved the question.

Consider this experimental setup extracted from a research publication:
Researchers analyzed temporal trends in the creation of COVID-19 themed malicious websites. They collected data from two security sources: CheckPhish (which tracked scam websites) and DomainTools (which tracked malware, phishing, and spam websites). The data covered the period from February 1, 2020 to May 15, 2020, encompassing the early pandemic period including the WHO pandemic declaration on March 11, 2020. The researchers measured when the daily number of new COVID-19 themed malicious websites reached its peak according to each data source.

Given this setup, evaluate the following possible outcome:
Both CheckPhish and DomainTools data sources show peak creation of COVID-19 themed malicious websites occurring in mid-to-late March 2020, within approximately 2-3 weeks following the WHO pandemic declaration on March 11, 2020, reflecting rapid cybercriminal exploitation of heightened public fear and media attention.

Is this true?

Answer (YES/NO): YES